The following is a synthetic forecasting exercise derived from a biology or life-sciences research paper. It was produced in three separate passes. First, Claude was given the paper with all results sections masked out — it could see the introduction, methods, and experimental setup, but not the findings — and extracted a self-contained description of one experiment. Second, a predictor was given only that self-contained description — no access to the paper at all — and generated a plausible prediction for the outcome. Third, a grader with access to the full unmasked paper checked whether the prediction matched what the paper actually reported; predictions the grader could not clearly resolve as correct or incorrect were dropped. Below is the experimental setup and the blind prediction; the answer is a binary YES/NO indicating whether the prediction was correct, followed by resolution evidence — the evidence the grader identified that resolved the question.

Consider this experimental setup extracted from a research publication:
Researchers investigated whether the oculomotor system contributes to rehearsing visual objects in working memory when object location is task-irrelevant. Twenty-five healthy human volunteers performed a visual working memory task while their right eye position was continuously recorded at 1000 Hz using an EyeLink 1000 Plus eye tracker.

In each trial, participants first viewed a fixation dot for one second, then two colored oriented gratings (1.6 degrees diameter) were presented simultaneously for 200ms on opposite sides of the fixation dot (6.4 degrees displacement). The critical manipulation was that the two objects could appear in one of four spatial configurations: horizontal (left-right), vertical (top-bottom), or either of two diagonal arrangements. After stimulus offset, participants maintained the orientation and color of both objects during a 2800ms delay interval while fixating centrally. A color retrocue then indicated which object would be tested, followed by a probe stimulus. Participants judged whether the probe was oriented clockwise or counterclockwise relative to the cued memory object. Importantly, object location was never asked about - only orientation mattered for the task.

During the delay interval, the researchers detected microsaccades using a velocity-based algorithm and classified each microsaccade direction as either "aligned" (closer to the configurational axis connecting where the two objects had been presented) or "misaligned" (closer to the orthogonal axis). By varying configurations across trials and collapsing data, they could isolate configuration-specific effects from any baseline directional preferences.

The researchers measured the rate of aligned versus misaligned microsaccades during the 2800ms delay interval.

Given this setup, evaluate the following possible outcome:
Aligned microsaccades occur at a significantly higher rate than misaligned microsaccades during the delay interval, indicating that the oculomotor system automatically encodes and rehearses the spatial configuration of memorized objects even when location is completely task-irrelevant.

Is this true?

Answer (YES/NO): YES